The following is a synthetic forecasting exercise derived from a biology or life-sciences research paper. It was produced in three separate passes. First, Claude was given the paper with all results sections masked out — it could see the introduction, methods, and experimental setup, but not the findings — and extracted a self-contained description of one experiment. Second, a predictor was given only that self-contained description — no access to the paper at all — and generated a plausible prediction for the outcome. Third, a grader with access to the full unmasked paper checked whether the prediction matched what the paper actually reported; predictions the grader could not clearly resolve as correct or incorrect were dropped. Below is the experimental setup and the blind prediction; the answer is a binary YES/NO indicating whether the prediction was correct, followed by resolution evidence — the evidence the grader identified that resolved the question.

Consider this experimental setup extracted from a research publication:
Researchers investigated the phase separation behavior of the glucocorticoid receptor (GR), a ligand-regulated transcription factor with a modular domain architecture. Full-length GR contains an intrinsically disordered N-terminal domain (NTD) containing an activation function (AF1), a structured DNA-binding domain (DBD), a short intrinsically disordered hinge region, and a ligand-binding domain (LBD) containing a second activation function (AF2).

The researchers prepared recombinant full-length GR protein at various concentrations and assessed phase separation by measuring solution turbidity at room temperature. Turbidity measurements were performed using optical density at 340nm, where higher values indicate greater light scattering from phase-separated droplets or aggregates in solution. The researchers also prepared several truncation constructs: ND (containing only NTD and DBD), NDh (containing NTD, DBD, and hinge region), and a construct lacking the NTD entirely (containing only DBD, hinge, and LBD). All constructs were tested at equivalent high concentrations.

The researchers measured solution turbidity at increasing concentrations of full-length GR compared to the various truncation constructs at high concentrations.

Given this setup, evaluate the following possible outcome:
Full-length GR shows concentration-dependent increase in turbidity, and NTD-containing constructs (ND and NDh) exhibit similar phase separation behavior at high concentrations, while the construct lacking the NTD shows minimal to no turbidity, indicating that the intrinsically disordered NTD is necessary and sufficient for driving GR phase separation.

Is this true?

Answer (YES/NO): NO